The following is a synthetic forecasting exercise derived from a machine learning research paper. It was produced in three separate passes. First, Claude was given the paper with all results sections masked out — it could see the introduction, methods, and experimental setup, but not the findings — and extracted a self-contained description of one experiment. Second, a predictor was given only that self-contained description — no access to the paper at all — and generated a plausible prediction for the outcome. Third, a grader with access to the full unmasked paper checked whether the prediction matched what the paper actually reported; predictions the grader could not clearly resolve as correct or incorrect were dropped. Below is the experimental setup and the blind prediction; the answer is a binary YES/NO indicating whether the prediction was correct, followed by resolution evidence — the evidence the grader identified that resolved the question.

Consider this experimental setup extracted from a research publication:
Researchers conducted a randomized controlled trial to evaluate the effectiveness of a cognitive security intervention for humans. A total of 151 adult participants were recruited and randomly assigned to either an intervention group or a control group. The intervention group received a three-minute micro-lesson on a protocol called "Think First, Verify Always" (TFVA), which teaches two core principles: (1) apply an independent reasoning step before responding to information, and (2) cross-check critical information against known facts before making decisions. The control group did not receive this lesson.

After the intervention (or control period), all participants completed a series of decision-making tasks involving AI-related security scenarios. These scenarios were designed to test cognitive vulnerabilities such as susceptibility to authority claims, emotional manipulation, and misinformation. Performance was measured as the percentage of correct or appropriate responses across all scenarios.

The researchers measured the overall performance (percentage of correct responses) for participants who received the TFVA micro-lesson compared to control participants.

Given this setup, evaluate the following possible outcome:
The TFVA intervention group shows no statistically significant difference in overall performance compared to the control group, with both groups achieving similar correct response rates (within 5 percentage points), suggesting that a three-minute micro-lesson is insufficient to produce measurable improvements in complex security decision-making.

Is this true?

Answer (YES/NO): NO